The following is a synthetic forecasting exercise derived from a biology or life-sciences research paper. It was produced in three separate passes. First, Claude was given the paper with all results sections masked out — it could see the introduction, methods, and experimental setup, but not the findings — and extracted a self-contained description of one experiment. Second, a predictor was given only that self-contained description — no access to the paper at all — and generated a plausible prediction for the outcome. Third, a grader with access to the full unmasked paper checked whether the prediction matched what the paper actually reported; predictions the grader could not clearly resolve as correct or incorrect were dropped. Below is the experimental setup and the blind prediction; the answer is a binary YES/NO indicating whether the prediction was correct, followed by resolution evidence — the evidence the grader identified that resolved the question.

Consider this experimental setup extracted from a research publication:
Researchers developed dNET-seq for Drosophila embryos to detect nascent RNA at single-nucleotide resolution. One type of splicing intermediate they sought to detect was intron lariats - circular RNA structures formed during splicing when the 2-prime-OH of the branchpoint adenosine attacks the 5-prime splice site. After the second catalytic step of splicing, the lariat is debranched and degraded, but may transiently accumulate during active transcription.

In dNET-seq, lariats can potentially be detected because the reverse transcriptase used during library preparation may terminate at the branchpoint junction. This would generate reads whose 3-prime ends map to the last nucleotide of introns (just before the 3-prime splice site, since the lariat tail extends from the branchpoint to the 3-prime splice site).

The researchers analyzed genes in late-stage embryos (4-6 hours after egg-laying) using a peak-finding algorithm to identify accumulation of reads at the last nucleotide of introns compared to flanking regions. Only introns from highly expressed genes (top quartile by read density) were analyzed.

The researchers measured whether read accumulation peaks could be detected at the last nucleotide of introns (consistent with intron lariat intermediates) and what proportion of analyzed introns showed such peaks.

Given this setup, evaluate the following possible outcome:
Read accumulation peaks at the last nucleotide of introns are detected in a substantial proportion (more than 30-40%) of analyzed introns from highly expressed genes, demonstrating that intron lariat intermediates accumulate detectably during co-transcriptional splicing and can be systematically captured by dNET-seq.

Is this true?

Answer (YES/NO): NO